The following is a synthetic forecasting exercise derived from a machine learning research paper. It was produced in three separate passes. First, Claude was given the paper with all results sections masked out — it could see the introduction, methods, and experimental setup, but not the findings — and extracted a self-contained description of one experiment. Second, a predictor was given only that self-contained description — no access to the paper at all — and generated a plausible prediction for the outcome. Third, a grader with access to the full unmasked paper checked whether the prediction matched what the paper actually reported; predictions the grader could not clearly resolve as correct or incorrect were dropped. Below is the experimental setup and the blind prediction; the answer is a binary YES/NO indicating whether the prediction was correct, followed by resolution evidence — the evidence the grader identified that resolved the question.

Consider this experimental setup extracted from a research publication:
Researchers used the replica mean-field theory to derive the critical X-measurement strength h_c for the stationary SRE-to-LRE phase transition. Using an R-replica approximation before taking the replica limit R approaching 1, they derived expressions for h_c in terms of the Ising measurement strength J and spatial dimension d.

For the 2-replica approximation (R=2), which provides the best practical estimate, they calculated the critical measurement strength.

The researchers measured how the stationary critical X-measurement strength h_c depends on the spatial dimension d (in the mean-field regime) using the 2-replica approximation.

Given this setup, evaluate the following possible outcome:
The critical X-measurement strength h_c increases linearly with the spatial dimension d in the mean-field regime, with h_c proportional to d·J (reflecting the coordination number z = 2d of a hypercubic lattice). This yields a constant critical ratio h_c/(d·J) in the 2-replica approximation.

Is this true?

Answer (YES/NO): YES